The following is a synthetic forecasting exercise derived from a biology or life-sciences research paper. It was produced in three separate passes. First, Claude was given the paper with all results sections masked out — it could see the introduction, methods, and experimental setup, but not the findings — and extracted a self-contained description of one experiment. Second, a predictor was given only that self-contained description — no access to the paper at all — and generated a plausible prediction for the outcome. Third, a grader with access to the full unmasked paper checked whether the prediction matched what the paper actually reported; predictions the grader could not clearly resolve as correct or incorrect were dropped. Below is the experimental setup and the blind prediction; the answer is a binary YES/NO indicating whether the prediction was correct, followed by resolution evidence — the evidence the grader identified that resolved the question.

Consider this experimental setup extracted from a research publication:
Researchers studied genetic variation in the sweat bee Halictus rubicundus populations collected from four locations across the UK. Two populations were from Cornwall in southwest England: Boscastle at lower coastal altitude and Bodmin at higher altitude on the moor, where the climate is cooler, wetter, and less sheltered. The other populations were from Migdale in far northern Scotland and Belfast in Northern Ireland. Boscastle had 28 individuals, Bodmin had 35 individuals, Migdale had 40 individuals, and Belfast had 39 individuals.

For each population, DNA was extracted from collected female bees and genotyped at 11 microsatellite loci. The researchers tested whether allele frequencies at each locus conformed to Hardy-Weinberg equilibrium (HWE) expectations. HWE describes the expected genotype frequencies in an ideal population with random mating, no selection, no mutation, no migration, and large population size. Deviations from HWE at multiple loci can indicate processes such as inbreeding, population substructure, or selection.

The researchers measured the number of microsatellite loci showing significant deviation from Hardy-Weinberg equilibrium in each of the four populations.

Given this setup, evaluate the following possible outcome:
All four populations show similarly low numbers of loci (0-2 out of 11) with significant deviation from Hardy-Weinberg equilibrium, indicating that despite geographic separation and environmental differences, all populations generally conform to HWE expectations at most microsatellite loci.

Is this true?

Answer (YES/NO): NO